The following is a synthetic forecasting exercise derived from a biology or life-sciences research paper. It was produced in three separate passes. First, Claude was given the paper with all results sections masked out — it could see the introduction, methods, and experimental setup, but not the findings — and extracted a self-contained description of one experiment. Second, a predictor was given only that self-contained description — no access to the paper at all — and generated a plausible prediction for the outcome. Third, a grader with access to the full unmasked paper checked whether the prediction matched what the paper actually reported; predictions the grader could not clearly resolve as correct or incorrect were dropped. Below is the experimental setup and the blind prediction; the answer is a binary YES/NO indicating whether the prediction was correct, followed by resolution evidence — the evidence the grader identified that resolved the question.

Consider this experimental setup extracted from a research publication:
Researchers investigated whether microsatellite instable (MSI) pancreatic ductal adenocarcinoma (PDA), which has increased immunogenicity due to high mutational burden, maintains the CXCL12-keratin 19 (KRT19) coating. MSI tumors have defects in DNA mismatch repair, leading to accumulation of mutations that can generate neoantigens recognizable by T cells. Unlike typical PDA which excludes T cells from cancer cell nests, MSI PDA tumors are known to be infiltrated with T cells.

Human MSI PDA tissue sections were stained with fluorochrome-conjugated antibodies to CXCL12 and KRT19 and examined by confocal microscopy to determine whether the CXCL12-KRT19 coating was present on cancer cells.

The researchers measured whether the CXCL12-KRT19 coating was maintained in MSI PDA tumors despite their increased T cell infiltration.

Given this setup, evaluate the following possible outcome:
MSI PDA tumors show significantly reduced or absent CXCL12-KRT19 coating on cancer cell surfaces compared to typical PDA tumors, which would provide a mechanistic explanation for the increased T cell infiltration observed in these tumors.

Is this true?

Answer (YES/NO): NO